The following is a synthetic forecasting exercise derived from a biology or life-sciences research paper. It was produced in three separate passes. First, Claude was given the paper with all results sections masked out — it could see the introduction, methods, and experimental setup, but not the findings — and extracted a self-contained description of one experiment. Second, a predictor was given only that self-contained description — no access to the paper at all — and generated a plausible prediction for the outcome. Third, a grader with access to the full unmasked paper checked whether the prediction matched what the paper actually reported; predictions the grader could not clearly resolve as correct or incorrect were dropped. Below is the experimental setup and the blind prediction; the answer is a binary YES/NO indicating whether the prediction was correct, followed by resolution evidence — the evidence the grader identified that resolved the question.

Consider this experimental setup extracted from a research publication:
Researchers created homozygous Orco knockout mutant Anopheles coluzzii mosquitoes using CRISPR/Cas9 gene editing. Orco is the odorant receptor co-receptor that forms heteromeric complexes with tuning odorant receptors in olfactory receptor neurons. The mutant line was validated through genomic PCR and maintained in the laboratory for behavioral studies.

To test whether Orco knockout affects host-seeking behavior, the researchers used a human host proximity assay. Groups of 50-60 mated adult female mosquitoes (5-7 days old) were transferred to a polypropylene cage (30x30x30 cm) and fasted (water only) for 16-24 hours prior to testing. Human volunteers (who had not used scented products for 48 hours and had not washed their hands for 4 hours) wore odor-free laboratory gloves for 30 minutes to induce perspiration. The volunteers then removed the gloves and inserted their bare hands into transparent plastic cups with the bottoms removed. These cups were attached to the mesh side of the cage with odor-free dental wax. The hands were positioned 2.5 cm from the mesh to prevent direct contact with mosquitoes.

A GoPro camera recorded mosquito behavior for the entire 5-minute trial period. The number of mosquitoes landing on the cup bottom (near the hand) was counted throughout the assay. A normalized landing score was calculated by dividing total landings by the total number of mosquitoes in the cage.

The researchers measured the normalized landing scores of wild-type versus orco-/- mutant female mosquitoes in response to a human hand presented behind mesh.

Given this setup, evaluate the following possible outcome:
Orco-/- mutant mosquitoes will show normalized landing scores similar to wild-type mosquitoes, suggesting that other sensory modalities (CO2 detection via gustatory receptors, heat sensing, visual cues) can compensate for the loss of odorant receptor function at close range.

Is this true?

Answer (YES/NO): NO